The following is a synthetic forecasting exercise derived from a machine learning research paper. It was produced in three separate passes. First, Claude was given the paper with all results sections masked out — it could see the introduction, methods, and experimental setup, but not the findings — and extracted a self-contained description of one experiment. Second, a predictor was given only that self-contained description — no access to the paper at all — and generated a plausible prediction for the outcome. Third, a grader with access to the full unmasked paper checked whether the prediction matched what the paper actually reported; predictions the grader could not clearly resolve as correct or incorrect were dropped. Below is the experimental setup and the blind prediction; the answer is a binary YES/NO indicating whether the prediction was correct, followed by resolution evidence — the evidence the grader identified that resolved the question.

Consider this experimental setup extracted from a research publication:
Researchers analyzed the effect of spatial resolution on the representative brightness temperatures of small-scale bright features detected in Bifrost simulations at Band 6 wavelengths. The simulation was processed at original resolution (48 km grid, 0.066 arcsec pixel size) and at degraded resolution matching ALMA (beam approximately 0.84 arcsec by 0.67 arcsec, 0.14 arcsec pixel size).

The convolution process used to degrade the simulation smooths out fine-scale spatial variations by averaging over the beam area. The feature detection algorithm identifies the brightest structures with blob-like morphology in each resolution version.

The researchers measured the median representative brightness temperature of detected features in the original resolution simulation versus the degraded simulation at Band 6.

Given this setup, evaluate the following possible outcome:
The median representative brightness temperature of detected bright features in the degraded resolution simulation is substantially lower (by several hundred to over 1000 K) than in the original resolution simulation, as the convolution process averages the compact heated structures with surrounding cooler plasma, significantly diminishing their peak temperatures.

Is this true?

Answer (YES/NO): YES